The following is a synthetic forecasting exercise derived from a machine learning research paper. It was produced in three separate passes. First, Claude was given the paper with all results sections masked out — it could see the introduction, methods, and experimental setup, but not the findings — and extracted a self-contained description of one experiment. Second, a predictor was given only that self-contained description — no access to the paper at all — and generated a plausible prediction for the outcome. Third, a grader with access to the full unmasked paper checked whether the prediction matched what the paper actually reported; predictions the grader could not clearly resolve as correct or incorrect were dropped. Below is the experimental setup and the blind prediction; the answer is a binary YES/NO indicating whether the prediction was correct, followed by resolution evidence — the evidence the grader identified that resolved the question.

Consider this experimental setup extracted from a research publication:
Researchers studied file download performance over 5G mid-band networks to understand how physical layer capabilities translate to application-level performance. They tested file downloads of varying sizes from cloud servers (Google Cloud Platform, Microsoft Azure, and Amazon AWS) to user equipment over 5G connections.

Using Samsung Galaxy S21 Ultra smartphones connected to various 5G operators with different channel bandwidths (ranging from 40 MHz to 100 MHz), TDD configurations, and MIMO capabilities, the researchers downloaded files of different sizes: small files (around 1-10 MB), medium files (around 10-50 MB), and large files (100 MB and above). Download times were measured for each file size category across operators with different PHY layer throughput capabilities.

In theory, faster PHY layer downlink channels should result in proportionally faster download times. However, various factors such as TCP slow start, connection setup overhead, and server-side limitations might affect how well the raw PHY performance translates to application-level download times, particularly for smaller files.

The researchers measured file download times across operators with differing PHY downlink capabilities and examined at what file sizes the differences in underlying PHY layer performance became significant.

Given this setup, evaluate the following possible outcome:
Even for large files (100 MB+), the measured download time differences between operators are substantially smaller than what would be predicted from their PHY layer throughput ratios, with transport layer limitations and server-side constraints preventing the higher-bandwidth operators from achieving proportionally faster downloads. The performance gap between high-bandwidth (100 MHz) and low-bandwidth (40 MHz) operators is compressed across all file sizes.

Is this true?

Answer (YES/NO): NO